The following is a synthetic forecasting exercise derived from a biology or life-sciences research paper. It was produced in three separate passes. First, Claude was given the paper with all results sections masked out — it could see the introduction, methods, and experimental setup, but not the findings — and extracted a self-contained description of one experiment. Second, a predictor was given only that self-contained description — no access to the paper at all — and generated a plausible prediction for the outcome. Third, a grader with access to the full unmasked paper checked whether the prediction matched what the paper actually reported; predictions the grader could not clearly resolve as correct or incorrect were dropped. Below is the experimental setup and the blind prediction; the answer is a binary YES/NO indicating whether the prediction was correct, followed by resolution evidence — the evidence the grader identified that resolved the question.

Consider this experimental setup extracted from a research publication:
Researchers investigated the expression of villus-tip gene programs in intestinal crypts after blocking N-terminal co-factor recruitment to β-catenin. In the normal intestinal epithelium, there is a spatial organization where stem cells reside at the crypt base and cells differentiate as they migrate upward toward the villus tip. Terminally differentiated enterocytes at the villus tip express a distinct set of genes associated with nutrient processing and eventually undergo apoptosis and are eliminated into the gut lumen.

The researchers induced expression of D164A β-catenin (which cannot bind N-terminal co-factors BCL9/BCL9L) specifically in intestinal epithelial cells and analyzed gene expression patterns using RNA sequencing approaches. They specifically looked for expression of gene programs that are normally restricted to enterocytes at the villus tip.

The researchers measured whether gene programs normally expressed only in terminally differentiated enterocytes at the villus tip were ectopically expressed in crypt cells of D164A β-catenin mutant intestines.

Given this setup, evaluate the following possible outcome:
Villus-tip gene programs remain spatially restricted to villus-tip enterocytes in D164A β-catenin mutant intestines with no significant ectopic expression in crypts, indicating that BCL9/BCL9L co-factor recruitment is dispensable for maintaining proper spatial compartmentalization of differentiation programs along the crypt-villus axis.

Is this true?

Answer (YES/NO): NO